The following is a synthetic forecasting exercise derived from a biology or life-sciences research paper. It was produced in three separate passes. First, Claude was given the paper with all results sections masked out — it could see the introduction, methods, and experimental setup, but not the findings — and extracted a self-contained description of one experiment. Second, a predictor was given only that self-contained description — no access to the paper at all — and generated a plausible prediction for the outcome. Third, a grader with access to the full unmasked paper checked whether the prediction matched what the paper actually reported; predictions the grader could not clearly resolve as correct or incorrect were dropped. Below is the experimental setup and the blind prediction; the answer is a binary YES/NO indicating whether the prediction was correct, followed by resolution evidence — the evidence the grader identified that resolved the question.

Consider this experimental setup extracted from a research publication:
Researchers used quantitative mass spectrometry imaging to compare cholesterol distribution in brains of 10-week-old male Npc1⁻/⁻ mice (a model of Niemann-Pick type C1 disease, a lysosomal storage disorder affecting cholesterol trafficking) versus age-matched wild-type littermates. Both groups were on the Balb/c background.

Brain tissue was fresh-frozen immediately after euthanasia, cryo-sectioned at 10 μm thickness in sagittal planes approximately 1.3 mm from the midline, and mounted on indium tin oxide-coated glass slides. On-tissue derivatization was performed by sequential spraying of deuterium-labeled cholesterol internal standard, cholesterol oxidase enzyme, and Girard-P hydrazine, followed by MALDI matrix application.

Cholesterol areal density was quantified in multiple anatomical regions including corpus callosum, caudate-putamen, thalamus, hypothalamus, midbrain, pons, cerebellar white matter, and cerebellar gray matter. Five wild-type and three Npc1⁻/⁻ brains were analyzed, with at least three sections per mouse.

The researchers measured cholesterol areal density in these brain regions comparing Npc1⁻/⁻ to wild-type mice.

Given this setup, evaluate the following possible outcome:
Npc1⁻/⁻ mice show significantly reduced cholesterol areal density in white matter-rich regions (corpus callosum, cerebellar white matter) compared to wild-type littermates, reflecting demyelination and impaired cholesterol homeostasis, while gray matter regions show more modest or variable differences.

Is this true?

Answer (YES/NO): YES